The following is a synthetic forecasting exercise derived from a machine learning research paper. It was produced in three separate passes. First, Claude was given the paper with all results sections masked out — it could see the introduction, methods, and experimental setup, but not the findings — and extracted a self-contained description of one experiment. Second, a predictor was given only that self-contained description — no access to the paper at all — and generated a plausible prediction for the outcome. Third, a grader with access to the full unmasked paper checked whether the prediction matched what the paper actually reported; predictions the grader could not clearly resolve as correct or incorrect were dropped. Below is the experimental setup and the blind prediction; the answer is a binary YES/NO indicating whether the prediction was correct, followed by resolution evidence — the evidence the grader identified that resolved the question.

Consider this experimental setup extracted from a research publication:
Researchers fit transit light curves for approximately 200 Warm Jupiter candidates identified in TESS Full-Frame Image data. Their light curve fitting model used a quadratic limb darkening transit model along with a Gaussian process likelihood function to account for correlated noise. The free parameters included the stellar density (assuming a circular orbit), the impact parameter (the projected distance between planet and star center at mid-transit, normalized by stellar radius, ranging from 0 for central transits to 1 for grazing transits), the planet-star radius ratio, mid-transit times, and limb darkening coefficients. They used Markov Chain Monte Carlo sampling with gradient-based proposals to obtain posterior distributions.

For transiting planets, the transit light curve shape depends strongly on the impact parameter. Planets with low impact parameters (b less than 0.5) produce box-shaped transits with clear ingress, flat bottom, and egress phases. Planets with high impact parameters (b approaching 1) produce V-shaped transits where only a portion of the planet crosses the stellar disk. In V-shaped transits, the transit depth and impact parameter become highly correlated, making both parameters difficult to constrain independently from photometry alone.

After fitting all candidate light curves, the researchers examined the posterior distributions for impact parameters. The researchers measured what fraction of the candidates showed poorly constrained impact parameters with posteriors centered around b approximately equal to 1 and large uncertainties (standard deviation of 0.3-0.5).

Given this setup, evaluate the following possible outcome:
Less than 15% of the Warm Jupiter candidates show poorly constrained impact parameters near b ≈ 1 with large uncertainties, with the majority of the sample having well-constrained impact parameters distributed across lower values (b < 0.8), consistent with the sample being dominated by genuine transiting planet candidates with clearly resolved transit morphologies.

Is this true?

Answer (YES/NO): NO